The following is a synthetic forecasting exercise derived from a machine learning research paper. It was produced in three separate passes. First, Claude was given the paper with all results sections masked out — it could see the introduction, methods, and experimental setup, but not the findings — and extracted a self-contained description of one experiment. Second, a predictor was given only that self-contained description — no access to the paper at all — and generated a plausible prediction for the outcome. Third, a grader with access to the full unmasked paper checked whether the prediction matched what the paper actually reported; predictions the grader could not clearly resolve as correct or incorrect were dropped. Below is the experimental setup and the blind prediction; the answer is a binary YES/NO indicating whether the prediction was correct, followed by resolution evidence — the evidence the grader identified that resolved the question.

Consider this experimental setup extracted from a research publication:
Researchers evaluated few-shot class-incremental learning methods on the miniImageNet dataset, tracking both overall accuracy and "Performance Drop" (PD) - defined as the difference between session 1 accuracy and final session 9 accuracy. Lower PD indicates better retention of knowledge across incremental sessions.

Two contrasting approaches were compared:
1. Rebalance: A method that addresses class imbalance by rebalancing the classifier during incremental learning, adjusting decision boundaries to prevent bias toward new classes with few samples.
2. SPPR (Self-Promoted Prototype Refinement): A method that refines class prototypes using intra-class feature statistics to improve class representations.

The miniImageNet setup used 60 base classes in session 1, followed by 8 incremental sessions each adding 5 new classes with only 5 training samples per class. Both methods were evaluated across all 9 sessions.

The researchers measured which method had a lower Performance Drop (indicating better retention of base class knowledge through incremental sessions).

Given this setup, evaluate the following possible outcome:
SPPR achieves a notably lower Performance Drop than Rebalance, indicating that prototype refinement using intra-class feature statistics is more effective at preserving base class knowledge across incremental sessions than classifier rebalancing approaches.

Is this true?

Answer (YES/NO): YES